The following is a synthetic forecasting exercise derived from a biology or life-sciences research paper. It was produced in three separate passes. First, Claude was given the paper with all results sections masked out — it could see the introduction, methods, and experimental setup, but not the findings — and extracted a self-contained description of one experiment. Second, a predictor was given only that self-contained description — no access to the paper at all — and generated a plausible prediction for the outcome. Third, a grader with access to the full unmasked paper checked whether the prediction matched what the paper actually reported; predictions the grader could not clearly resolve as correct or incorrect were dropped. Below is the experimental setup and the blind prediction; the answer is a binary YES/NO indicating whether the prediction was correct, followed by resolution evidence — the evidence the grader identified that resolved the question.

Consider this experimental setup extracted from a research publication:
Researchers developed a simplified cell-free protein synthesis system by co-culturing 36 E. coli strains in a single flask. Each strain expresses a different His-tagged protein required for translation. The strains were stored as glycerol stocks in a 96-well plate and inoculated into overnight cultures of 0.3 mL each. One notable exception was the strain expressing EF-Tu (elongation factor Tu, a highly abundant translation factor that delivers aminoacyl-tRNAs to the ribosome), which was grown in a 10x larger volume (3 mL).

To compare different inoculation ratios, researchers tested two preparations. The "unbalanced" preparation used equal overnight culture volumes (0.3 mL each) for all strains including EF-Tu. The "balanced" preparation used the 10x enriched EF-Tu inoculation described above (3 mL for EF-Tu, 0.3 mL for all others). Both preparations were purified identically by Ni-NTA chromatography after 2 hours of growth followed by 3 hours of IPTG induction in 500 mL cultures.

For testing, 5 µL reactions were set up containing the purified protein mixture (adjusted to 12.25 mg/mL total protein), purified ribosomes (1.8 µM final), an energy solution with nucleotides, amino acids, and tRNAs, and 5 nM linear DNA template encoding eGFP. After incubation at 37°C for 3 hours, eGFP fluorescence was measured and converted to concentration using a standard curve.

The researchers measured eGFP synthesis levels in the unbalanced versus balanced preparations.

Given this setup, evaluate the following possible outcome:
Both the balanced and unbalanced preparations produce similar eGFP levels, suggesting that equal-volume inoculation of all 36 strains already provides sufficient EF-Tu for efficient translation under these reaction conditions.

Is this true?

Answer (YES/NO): NO